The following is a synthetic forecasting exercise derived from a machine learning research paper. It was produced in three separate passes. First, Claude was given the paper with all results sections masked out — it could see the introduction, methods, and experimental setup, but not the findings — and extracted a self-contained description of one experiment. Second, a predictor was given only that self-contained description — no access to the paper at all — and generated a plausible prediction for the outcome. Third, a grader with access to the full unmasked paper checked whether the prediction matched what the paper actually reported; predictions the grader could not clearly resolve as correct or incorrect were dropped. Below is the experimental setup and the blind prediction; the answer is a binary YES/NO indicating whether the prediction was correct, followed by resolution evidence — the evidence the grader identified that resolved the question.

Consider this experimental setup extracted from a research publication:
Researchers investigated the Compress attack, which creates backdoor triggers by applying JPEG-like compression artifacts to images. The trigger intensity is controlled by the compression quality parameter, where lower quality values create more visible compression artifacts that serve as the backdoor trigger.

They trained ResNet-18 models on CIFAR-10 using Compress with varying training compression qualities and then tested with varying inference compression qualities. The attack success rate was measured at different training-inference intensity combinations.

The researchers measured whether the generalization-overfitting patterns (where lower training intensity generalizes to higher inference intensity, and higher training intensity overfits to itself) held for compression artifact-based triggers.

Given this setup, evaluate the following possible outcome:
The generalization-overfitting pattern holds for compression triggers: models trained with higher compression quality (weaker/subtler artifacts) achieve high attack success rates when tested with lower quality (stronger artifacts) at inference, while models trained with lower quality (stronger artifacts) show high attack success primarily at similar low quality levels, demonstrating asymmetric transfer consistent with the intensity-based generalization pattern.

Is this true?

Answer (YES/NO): YES